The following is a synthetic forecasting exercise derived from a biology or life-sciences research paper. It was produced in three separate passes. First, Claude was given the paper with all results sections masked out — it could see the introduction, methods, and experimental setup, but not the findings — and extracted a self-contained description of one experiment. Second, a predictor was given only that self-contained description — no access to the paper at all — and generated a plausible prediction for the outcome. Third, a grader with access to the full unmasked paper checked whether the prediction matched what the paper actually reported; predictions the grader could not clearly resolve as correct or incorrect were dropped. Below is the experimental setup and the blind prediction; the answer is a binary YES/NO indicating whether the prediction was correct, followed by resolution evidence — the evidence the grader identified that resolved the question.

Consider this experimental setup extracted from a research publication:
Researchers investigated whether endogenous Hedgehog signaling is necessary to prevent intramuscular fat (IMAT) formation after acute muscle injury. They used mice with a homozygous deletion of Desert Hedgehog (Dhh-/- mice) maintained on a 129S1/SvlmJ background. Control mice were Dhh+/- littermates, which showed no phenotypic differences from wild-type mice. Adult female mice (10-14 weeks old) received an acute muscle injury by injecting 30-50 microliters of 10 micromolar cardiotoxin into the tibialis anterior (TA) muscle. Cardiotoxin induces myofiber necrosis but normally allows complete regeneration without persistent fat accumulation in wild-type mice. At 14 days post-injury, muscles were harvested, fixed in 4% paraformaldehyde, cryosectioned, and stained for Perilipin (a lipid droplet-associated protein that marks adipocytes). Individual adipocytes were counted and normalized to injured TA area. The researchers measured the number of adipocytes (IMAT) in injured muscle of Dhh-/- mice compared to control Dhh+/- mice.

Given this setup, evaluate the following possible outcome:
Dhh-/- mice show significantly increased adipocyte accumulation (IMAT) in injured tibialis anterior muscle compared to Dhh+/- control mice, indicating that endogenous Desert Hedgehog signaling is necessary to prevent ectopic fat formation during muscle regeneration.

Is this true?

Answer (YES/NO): YES